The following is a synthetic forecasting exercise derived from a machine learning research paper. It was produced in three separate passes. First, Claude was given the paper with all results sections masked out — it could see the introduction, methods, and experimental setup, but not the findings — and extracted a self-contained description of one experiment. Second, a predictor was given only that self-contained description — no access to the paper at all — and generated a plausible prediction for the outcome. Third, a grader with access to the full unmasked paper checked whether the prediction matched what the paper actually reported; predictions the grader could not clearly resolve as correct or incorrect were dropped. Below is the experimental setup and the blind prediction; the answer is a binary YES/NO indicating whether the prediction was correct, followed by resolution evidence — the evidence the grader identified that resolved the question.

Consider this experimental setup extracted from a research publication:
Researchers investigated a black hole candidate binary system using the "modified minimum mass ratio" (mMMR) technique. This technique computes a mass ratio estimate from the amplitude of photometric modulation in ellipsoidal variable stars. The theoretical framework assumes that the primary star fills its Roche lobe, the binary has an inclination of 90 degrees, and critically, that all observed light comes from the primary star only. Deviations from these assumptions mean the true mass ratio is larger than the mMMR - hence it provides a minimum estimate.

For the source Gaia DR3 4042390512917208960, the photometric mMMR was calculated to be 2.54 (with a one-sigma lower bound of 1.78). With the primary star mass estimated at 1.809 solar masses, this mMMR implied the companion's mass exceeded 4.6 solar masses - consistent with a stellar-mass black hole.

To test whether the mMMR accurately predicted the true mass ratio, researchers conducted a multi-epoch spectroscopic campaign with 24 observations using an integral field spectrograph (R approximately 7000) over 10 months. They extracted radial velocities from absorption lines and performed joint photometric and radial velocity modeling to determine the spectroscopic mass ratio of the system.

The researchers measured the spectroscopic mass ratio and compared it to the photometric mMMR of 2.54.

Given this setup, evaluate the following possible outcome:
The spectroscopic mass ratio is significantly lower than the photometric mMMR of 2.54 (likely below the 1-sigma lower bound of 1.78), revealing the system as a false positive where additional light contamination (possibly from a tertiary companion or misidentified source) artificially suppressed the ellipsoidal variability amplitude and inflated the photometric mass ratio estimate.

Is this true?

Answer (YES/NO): NO